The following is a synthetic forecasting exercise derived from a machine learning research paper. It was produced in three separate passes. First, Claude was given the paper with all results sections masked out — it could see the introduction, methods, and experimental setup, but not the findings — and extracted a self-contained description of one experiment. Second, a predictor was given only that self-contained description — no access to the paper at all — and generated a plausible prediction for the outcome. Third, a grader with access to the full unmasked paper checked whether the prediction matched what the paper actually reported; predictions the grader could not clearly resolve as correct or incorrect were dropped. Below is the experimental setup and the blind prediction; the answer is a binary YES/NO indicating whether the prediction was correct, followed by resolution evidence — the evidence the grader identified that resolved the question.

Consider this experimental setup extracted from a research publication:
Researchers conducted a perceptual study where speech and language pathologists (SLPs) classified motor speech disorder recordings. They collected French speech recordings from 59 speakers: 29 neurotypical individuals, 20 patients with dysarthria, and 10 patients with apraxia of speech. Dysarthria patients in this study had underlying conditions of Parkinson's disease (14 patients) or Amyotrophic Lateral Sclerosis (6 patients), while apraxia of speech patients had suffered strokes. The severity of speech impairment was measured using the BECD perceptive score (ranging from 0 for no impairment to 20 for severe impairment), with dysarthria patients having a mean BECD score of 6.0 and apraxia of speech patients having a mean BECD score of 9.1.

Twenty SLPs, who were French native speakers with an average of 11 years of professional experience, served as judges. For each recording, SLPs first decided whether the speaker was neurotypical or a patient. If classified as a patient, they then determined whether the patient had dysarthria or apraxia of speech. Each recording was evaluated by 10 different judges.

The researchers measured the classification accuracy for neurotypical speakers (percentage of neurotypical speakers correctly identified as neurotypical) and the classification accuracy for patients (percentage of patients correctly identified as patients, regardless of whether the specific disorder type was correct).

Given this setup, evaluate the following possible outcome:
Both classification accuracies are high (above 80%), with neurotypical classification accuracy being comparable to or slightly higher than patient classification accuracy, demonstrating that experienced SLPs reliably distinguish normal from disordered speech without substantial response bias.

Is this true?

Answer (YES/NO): NO